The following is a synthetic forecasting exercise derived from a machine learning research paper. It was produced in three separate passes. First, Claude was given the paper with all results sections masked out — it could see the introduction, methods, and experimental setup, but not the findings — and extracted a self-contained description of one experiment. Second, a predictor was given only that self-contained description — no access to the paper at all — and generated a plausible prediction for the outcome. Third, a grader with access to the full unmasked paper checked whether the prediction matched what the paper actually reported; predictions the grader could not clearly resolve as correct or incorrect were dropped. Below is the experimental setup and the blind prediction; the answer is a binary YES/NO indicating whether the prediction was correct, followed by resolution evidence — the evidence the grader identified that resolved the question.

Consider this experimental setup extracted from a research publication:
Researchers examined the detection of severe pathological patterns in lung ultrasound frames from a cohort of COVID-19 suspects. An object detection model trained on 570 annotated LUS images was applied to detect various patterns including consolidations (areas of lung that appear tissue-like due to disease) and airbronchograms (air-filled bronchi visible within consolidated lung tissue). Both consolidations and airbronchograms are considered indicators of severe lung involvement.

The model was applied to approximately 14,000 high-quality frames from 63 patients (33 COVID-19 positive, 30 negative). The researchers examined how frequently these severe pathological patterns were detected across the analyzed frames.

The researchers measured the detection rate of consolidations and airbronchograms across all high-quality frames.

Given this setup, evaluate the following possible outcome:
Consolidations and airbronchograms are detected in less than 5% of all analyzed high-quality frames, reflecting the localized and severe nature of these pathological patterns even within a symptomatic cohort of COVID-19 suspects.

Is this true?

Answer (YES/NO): YES